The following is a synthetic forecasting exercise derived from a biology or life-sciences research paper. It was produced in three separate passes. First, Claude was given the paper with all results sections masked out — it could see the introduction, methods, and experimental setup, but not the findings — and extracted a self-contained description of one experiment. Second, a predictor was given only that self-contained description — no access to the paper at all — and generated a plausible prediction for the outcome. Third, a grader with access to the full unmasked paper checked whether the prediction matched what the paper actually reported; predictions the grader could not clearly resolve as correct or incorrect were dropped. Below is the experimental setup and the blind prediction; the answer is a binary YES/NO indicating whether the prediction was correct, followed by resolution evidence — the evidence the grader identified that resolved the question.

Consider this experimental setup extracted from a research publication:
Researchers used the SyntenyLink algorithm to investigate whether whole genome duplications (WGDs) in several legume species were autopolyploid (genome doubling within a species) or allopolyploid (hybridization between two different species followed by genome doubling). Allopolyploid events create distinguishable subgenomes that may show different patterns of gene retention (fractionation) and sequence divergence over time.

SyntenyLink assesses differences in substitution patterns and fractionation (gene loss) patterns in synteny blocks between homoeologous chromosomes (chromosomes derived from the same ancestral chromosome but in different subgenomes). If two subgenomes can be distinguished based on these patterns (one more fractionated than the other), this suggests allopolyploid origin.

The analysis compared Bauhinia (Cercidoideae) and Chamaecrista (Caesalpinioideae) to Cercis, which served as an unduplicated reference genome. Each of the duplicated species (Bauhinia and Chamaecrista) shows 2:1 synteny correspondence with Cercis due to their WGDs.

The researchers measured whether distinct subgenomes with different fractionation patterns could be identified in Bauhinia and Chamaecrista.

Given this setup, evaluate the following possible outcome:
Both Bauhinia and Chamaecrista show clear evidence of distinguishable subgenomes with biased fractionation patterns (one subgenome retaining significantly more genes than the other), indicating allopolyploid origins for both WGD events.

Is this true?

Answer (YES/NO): YES